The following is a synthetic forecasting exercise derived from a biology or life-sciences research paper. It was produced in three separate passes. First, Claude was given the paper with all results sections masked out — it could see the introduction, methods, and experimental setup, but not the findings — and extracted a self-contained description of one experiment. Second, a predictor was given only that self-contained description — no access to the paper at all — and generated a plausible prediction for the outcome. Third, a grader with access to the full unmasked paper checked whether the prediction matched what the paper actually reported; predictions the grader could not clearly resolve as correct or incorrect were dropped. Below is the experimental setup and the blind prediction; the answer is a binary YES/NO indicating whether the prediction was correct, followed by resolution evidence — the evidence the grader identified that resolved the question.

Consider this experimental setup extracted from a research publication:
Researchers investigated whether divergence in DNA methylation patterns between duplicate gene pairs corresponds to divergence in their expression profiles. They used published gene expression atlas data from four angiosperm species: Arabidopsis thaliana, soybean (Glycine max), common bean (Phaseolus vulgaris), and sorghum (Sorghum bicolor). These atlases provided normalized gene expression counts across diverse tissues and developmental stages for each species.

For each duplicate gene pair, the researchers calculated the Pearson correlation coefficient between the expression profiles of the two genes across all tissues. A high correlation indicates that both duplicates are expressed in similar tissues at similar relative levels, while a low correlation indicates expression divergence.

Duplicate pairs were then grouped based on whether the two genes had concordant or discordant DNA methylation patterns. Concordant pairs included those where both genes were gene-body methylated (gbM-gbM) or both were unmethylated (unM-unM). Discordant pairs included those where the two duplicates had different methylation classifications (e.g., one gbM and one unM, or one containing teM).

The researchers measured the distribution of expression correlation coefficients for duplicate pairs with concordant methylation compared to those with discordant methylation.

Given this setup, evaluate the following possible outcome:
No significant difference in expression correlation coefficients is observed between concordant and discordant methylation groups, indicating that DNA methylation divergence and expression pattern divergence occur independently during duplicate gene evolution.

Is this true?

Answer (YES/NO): NO